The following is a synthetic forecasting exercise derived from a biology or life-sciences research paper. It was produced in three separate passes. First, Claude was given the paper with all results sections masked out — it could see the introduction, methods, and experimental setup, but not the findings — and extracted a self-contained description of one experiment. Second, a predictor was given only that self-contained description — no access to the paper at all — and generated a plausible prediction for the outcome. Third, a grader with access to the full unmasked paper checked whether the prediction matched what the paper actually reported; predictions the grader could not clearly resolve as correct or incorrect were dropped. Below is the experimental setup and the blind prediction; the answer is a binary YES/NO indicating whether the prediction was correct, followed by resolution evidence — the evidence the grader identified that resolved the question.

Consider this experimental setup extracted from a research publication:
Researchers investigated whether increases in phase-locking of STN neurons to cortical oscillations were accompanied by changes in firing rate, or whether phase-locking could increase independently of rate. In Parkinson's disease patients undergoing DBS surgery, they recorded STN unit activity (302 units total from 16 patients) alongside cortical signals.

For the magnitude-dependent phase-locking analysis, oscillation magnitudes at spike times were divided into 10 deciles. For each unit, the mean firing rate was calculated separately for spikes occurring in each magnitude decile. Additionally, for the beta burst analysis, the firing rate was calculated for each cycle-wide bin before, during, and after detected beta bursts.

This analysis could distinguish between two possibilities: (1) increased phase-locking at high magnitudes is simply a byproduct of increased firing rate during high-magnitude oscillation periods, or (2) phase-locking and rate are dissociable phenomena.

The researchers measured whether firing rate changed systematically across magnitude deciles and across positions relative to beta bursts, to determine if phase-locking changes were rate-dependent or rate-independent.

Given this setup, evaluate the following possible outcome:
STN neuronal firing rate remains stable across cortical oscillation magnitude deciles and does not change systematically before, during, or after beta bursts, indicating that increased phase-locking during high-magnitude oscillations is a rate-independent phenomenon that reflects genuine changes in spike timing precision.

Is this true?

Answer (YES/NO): NO